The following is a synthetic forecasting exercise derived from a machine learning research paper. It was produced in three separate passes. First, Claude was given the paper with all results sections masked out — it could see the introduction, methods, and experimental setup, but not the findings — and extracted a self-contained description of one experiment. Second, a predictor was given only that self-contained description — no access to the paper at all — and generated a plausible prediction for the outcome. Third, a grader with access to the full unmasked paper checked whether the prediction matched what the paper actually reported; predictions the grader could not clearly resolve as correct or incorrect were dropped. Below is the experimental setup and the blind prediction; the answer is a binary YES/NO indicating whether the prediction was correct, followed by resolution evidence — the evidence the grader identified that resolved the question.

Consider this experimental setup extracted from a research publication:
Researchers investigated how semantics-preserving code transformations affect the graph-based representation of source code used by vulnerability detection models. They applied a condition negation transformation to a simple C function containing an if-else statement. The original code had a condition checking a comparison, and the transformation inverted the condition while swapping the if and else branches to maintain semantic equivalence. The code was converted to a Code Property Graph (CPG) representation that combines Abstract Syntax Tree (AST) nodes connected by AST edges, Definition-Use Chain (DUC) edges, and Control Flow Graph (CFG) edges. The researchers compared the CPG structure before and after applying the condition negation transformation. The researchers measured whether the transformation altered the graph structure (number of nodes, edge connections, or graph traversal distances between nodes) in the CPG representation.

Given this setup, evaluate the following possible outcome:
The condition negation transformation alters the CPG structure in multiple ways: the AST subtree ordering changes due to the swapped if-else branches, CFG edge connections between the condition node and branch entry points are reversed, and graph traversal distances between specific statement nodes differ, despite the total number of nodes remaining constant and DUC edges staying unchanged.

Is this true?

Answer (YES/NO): NO